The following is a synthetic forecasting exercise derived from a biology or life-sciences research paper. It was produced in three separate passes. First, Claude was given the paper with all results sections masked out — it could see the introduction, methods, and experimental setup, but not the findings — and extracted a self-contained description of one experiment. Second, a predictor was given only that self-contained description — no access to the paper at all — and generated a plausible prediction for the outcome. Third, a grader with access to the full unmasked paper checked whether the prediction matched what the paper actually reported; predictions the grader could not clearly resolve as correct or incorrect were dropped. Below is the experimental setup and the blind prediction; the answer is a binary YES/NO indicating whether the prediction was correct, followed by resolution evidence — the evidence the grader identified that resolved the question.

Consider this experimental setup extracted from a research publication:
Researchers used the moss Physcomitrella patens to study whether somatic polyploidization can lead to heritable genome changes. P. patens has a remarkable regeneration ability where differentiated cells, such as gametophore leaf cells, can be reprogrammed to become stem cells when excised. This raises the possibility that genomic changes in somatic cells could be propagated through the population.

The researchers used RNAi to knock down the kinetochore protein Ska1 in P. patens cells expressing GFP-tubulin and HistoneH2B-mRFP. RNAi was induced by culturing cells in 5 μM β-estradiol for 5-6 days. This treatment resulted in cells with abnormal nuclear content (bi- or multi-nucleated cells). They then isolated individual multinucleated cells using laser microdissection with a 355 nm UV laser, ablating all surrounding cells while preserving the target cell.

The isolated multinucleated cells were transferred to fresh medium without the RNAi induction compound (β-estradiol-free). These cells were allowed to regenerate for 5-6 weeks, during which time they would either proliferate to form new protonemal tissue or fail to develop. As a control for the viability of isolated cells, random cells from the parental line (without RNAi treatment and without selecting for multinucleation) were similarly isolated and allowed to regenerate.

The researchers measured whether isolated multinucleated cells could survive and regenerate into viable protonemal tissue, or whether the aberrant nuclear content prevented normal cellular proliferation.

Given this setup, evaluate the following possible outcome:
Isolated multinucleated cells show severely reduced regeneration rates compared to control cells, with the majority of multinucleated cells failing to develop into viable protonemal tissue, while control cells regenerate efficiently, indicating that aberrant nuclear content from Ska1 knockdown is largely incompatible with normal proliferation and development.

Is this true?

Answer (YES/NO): NO